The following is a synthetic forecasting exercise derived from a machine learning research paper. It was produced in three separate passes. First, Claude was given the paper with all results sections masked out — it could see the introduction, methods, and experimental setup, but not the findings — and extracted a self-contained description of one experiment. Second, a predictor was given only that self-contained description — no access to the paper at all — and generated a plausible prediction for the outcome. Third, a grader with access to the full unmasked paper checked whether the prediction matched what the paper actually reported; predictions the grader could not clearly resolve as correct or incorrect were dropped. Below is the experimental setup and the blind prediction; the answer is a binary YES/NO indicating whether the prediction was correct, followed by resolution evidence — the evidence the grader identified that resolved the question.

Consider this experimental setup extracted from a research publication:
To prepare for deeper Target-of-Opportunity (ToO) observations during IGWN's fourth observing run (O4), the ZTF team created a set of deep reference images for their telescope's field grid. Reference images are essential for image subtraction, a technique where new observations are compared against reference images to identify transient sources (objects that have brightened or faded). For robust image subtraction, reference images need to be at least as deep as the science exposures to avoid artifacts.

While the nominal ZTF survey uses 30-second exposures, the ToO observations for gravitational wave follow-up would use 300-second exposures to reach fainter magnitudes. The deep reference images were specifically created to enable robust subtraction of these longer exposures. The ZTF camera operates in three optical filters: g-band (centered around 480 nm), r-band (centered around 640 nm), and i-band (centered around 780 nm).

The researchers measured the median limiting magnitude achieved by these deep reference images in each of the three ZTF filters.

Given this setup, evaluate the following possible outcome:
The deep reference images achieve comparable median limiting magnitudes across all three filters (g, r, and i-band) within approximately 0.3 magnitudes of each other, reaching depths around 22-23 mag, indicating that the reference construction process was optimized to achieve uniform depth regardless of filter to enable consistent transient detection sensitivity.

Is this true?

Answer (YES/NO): NO